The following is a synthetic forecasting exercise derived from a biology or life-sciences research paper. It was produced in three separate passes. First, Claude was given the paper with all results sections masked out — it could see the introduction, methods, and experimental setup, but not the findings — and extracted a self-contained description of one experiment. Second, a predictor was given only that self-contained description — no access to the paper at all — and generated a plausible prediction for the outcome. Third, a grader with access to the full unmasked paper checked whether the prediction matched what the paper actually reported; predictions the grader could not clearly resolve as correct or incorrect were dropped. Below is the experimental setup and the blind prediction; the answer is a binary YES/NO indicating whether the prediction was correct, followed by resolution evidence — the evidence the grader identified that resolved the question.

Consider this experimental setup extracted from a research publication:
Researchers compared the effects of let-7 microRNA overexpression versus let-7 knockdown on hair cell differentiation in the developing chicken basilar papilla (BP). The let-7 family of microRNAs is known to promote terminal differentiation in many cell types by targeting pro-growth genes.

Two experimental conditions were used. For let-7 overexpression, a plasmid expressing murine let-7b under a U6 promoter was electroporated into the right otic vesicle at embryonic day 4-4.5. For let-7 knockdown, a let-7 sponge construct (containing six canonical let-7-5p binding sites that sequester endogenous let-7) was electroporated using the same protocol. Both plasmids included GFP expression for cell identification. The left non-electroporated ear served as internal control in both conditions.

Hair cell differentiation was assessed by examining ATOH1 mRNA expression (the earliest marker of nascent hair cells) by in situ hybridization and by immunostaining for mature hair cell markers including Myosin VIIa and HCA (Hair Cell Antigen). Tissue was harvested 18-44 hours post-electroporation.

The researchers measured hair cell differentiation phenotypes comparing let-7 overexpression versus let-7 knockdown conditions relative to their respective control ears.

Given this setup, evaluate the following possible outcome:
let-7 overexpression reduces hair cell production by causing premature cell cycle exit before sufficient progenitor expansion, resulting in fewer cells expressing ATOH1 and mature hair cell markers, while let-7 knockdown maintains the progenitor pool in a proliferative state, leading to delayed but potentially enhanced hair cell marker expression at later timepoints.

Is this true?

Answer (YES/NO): YES